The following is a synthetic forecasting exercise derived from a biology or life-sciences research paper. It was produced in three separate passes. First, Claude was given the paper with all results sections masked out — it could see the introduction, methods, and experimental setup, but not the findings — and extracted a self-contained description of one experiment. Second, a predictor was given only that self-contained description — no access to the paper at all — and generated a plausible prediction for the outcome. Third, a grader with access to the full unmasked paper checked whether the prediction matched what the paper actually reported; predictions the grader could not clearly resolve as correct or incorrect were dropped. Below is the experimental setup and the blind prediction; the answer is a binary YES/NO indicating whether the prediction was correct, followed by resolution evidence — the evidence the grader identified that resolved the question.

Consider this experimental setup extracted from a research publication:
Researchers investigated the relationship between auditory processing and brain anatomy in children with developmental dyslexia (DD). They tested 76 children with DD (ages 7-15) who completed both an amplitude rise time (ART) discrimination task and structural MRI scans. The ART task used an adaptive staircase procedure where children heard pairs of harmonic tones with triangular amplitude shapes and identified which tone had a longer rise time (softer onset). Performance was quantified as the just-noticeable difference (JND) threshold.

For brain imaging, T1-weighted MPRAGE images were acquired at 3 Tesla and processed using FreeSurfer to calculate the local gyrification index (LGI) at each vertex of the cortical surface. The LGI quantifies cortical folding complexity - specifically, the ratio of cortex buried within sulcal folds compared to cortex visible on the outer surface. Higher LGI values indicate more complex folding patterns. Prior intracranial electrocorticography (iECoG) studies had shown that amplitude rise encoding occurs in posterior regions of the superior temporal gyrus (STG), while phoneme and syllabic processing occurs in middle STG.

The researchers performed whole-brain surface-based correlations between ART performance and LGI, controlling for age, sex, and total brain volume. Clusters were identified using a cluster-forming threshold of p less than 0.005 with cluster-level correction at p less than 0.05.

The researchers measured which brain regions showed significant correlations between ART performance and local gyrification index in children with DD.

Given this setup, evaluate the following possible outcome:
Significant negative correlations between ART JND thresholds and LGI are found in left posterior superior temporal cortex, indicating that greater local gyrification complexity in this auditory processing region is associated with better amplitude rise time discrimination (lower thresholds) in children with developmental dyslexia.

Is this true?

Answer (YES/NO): YES